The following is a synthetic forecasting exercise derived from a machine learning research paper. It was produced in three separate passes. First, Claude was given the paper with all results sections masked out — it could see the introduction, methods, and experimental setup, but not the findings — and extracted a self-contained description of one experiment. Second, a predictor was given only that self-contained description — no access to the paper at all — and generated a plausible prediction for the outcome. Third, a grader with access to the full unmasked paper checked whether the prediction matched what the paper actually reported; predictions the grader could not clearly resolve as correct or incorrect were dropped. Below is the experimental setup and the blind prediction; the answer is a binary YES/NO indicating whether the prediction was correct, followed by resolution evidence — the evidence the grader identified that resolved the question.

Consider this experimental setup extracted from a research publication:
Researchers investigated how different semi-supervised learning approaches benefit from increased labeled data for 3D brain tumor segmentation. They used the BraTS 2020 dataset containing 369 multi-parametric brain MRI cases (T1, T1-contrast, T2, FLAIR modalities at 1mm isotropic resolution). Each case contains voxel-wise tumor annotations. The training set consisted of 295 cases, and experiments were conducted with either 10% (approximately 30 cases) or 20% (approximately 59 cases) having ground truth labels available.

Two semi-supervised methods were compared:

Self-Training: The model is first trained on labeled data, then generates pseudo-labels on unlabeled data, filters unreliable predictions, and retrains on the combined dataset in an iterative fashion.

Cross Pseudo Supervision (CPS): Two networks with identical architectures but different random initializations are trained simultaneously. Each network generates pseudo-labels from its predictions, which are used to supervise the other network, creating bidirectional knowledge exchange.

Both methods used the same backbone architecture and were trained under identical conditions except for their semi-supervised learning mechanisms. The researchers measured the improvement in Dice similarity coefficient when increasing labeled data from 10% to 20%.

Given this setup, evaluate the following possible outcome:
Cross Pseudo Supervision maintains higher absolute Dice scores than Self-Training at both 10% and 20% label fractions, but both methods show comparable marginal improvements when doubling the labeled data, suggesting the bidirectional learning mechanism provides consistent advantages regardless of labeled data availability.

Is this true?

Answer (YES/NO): NO